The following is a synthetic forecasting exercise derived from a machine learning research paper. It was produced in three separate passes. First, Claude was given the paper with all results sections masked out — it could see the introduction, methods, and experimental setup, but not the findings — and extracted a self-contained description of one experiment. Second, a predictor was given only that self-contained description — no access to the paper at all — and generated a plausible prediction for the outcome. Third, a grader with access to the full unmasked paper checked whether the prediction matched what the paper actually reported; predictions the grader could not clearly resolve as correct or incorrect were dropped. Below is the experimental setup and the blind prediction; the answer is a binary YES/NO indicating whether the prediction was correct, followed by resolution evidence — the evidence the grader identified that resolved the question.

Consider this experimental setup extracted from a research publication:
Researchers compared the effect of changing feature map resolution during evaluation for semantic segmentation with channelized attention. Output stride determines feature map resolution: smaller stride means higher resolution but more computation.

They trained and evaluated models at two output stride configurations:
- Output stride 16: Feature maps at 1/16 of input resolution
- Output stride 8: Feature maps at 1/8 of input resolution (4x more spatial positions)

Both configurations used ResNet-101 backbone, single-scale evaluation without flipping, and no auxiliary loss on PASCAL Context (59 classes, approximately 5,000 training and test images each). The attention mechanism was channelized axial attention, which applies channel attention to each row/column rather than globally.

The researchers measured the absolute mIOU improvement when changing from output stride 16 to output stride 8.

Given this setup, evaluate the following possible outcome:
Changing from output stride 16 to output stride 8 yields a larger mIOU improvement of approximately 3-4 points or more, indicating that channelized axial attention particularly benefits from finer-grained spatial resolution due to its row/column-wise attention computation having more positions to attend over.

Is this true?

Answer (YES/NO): NO